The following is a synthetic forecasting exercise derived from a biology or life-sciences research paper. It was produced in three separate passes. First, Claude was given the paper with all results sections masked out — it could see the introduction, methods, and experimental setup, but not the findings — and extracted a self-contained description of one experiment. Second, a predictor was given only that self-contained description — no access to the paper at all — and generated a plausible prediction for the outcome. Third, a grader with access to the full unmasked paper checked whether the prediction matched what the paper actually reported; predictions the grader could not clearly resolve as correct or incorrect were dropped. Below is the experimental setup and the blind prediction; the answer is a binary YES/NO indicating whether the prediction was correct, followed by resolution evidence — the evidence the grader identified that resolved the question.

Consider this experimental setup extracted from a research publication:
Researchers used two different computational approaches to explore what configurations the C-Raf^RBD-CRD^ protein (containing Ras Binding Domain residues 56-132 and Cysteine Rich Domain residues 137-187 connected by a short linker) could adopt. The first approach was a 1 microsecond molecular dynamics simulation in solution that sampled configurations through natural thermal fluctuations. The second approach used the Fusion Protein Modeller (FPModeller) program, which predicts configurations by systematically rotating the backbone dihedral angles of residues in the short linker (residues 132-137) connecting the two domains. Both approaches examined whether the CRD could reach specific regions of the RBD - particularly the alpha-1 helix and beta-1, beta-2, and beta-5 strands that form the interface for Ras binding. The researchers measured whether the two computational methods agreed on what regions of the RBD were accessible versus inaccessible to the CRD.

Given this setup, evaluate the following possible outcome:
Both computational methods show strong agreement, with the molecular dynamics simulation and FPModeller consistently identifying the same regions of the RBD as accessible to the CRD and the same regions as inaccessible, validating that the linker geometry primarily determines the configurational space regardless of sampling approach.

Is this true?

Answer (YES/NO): YES